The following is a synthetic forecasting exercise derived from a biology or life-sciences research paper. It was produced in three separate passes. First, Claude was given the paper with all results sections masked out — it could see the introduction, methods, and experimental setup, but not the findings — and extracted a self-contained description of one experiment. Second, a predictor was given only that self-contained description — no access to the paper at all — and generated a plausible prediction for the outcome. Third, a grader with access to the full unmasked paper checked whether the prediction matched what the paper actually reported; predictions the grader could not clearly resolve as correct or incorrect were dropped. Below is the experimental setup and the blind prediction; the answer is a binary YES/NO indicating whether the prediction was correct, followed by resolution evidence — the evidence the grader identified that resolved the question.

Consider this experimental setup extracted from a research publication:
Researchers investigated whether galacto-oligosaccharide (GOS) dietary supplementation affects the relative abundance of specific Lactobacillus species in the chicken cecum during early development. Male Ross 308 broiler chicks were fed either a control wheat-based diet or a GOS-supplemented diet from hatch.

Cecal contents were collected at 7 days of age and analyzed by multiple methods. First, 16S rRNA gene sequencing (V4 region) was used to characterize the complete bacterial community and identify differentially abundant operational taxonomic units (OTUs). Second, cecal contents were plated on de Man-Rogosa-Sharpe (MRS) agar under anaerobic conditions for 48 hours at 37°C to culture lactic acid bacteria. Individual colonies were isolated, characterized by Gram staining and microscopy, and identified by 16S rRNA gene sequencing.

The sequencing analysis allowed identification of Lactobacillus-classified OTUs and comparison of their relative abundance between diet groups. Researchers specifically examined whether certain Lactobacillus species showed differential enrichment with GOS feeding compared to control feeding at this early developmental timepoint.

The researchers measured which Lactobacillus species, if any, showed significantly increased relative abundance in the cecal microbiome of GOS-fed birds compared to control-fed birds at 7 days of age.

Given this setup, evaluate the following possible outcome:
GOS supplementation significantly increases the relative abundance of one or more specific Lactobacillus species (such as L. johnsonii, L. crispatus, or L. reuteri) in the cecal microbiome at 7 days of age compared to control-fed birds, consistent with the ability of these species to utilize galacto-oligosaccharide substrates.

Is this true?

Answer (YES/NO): NO